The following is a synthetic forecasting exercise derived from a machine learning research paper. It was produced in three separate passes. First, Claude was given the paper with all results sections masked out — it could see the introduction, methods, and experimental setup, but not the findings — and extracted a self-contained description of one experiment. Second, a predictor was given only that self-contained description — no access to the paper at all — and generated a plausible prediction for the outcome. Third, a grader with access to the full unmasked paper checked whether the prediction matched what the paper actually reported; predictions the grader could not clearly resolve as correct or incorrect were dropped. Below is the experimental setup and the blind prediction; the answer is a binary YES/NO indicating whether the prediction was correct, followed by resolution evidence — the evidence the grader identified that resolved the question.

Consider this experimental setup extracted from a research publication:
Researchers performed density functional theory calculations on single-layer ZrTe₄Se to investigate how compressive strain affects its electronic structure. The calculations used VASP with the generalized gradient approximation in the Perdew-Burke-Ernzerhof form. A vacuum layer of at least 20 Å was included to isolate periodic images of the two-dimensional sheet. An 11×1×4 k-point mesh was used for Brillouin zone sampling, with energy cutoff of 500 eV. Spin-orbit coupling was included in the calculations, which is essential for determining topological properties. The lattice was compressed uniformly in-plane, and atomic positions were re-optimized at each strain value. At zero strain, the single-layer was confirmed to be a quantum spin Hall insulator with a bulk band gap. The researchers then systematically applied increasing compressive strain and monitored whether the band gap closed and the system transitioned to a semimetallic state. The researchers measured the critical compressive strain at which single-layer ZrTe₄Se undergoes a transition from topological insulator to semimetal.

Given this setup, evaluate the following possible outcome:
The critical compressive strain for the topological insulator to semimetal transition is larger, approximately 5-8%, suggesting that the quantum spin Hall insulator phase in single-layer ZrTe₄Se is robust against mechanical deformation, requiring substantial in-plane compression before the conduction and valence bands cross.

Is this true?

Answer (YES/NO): NO